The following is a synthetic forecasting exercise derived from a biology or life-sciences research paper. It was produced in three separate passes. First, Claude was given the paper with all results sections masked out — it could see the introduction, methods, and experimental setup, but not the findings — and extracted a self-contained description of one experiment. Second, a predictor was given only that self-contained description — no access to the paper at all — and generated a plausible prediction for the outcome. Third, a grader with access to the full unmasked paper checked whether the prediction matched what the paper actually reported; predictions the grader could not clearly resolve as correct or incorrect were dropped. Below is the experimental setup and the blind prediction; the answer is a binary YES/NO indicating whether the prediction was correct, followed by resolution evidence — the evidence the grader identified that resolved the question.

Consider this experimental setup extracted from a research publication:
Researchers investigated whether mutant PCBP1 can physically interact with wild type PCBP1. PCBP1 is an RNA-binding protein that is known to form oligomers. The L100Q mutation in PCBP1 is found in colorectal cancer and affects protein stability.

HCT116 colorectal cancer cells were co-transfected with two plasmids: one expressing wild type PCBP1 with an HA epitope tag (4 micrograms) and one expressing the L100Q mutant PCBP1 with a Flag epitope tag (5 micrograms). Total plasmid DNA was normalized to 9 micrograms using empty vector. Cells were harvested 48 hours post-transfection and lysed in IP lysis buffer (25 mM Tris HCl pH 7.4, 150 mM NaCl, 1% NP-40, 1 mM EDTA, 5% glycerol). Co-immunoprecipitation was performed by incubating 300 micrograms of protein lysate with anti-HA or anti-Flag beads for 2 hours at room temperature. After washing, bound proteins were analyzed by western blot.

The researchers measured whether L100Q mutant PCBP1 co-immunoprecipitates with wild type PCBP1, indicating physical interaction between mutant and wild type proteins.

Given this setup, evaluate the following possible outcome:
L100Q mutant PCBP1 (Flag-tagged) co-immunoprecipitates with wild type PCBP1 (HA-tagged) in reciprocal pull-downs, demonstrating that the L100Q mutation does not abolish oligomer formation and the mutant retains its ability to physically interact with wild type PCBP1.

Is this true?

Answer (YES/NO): YES